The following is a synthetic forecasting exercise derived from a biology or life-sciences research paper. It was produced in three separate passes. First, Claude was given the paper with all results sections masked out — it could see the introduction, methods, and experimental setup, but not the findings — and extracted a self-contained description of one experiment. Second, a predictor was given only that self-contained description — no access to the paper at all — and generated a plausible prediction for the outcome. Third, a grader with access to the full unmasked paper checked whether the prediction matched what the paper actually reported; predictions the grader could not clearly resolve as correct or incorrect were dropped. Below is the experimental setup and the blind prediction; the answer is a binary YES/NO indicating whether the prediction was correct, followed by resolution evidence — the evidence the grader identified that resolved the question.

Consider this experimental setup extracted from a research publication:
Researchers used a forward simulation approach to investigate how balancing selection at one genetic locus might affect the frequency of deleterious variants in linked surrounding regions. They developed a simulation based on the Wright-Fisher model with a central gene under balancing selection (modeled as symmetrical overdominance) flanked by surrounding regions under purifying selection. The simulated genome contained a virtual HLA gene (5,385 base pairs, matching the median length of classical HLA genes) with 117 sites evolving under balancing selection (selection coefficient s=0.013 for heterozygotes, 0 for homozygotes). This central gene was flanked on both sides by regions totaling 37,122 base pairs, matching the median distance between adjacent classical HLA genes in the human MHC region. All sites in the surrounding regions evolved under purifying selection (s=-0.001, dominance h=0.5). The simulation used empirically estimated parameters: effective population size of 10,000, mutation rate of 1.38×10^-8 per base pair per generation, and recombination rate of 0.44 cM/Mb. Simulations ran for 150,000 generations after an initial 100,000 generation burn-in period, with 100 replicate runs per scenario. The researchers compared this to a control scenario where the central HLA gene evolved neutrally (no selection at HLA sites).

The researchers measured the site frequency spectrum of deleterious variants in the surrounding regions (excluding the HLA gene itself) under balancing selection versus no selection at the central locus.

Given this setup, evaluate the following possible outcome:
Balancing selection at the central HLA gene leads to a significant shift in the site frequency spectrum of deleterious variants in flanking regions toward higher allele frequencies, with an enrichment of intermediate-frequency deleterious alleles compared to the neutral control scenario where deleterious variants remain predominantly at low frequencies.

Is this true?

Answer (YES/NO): YES